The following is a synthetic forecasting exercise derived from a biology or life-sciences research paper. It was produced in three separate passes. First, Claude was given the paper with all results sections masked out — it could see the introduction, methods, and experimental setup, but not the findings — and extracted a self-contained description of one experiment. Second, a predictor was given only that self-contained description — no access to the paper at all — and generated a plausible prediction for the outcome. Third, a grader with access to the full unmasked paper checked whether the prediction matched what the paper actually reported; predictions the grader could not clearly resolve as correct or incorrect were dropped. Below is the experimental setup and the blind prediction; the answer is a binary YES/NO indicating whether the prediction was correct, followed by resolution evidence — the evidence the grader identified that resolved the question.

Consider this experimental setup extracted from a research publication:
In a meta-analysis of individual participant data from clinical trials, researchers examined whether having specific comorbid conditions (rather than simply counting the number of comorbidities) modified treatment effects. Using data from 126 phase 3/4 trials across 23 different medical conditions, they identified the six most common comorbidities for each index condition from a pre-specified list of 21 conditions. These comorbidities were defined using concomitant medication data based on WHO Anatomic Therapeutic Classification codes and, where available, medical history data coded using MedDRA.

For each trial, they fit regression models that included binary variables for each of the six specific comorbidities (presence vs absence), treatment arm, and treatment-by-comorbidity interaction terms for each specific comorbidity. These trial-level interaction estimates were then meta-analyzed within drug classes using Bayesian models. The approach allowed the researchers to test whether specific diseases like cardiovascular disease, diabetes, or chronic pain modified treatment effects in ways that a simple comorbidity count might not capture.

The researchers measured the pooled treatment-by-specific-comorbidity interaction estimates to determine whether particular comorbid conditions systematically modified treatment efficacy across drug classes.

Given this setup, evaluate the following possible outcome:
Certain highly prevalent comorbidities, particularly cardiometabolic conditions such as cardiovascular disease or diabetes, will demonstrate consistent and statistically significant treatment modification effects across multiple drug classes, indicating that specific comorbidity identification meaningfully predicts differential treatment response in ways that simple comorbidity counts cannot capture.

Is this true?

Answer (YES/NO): NO